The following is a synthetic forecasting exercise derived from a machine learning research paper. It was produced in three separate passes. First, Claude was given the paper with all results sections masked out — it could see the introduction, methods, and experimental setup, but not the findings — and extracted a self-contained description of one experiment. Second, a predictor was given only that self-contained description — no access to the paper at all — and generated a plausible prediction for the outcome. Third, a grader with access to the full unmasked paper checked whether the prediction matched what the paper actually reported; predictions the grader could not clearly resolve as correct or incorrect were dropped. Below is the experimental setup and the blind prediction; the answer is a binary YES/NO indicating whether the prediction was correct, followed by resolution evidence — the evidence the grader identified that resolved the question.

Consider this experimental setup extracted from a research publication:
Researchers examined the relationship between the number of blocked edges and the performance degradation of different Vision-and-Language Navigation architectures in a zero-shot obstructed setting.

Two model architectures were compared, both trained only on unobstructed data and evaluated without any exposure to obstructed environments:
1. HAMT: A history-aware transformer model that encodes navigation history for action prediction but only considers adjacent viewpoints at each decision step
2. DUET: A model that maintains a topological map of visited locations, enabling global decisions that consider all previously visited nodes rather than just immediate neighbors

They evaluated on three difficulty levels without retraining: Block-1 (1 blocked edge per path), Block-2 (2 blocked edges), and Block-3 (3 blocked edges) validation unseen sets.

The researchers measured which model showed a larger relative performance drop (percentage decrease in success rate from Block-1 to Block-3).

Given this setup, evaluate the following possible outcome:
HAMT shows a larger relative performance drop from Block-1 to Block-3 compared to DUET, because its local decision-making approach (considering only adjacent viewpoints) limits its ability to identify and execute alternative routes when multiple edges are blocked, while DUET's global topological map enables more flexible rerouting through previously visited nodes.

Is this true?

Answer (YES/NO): YES